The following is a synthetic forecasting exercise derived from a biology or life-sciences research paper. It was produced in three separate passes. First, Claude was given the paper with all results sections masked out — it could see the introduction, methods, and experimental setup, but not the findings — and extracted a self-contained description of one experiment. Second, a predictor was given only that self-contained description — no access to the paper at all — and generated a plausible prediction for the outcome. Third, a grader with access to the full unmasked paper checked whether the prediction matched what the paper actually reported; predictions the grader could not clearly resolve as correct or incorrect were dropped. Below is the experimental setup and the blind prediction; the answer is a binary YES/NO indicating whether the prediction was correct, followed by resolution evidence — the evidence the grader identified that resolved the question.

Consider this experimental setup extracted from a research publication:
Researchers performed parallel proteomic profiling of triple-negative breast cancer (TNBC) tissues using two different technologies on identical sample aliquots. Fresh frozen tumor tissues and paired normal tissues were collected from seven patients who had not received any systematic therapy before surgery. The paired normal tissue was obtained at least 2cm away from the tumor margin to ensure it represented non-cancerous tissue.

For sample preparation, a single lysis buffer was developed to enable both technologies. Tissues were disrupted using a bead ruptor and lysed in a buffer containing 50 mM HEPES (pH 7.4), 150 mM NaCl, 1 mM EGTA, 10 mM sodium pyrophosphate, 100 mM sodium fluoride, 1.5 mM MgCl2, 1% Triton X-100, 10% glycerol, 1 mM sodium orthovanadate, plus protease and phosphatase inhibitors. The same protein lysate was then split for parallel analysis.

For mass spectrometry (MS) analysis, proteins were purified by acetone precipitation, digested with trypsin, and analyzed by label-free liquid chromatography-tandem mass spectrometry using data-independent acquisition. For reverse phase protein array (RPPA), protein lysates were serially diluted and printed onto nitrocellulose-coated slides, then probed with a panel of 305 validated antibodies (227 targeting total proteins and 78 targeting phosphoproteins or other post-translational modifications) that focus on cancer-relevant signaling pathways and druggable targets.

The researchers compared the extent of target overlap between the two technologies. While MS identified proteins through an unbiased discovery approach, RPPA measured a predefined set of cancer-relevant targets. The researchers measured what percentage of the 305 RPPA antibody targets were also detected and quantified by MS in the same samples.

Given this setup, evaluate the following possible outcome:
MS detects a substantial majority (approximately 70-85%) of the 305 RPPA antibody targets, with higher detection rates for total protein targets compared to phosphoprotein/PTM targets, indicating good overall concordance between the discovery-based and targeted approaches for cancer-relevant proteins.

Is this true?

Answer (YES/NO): NO